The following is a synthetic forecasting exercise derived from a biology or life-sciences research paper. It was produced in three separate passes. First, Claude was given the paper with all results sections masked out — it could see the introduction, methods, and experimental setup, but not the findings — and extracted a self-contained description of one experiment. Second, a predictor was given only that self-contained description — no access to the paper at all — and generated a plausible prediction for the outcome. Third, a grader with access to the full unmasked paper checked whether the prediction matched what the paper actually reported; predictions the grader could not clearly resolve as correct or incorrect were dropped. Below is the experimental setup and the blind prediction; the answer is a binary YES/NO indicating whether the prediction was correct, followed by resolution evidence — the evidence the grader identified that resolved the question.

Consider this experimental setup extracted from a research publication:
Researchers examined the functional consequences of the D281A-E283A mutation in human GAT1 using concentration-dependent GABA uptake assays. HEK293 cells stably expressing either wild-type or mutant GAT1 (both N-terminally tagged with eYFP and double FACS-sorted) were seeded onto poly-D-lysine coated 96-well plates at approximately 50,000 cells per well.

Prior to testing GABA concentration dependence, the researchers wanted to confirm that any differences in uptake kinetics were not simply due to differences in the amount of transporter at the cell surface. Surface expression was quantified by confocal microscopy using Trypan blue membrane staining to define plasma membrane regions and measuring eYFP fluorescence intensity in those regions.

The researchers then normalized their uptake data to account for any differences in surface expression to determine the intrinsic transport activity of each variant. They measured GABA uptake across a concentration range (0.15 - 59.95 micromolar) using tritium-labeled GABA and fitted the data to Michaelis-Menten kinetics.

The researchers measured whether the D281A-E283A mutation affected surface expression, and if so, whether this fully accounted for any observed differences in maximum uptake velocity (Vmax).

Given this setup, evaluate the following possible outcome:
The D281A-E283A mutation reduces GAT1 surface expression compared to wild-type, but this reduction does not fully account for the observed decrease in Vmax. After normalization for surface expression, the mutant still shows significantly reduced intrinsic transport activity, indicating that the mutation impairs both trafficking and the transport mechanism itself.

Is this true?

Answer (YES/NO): NO